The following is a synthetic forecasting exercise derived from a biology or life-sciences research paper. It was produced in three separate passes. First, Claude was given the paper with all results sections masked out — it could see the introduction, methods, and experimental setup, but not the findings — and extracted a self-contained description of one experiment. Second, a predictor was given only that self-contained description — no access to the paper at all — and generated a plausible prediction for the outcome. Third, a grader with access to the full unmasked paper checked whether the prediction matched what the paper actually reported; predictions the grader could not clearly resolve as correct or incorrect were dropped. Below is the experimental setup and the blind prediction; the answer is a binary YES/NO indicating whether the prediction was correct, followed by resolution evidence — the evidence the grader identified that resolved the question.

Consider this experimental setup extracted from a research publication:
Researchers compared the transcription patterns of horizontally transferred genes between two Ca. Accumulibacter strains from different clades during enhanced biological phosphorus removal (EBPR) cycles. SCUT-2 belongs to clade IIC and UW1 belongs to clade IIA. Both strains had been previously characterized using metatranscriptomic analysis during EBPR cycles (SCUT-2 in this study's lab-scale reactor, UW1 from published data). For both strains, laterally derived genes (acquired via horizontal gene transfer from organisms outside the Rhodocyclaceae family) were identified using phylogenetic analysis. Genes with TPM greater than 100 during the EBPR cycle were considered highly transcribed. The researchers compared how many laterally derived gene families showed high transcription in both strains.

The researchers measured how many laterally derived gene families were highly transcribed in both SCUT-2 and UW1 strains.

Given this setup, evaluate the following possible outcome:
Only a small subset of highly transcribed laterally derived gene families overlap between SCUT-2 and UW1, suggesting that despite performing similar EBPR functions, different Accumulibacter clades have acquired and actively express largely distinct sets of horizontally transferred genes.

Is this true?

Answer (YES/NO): NO